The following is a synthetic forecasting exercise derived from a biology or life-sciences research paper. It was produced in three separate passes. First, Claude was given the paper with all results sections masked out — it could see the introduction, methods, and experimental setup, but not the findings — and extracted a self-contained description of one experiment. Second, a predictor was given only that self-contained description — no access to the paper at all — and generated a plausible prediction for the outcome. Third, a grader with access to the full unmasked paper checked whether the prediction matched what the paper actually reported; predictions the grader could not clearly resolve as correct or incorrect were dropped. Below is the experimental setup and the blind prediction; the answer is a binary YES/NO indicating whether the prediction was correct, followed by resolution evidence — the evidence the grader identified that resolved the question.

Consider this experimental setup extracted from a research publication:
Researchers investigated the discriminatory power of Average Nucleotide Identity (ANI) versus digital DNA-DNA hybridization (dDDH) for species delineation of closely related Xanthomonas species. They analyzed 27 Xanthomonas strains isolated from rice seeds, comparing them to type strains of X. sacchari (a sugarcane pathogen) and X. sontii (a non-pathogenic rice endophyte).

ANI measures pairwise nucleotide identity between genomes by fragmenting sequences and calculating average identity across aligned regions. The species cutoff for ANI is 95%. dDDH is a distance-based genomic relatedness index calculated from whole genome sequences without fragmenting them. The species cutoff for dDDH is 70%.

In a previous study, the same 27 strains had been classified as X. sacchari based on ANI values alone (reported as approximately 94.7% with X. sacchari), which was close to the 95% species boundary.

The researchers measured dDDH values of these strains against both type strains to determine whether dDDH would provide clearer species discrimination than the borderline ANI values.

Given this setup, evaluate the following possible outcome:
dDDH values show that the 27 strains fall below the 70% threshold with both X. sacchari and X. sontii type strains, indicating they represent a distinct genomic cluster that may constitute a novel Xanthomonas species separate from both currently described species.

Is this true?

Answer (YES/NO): NO